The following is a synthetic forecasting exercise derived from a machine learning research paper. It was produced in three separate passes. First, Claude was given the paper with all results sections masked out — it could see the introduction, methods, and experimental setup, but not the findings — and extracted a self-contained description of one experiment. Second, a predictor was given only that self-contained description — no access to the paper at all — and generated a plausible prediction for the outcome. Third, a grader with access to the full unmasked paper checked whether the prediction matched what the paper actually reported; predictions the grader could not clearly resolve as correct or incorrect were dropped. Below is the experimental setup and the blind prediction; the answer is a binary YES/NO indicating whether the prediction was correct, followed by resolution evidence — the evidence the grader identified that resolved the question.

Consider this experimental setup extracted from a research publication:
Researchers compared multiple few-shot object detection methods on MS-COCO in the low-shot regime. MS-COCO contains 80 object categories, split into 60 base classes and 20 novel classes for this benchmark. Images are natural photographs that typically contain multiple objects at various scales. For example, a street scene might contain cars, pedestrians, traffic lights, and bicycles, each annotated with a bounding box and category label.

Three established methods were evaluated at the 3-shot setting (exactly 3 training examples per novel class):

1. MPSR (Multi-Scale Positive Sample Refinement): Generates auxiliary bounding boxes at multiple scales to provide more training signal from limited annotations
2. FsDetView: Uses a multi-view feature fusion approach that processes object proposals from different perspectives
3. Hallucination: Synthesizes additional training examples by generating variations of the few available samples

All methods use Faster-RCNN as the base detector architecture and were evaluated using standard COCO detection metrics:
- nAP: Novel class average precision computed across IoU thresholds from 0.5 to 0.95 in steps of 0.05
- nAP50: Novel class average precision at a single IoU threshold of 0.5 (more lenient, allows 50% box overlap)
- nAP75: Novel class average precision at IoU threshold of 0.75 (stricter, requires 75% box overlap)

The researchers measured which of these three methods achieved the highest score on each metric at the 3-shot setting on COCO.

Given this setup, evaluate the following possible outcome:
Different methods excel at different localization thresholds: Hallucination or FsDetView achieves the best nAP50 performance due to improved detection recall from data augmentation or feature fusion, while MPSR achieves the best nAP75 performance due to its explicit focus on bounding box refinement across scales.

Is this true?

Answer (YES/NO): NO